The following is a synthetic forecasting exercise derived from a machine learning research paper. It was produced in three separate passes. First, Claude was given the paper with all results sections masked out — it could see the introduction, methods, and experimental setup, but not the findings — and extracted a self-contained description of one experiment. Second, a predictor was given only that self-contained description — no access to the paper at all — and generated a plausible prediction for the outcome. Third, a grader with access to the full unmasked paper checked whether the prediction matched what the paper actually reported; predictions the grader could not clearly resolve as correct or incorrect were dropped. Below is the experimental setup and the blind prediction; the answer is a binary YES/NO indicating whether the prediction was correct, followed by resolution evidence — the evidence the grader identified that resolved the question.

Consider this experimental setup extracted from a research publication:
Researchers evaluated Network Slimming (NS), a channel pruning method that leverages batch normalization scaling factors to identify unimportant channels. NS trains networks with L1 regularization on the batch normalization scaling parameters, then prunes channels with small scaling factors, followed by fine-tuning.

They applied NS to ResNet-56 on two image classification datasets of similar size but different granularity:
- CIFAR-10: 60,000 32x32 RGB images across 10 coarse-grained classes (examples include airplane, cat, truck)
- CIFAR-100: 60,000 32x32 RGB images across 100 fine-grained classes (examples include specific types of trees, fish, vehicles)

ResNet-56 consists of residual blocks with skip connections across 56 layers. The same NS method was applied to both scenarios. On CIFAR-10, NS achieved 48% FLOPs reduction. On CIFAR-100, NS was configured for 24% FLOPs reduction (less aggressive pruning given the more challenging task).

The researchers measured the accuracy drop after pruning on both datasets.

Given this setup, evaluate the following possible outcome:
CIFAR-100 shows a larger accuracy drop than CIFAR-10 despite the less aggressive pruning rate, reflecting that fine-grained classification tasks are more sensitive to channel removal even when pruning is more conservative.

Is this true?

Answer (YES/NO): YES